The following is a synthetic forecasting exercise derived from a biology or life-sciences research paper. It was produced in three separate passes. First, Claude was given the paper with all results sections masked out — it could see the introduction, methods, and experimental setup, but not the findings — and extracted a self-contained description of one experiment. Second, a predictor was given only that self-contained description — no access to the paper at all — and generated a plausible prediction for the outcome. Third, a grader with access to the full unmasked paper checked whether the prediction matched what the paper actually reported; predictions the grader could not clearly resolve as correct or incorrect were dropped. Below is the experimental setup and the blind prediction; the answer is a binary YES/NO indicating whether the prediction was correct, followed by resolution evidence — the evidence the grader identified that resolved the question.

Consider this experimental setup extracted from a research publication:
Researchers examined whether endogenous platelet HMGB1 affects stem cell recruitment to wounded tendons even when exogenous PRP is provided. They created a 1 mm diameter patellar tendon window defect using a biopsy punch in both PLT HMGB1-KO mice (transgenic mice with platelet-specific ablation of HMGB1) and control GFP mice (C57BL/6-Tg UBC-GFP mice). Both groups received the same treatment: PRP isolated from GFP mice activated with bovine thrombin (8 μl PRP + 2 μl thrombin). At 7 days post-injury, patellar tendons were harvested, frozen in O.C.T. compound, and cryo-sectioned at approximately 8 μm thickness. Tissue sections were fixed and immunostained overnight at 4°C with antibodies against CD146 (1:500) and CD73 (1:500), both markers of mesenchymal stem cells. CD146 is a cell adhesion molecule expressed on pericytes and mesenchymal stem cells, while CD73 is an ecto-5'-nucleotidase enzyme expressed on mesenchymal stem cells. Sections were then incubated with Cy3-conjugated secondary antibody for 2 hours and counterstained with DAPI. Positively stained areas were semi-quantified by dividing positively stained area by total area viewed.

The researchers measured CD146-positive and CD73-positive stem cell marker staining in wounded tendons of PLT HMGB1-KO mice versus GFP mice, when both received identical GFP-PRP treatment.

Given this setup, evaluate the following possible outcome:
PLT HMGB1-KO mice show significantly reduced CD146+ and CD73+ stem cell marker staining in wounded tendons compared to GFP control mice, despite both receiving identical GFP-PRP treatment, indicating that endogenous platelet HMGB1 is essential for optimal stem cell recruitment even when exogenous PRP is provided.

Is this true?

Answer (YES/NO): YES